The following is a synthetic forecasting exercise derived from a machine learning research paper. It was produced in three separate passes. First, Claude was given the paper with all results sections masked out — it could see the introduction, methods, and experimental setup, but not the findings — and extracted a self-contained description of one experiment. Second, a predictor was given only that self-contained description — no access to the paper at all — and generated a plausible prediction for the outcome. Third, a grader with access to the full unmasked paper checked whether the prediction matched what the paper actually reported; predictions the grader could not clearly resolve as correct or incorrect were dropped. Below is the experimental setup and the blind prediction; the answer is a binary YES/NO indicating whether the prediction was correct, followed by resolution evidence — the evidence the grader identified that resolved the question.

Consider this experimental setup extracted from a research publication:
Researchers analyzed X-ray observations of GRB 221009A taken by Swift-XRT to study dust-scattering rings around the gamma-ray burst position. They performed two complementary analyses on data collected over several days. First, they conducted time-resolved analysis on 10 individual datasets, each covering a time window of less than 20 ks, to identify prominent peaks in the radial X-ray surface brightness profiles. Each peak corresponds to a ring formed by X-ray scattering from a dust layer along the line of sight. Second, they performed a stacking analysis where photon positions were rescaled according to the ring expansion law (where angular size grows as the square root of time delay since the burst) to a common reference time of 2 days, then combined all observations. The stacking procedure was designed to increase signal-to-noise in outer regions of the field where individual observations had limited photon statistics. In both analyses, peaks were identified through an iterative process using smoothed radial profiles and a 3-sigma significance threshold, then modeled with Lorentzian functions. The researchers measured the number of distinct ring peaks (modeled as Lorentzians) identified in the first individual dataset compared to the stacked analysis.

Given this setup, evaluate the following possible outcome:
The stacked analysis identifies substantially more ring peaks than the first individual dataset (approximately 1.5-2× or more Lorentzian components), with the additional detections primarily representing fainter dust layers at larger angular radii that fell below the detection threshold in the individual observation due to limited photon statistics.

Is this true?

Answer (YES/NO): YES